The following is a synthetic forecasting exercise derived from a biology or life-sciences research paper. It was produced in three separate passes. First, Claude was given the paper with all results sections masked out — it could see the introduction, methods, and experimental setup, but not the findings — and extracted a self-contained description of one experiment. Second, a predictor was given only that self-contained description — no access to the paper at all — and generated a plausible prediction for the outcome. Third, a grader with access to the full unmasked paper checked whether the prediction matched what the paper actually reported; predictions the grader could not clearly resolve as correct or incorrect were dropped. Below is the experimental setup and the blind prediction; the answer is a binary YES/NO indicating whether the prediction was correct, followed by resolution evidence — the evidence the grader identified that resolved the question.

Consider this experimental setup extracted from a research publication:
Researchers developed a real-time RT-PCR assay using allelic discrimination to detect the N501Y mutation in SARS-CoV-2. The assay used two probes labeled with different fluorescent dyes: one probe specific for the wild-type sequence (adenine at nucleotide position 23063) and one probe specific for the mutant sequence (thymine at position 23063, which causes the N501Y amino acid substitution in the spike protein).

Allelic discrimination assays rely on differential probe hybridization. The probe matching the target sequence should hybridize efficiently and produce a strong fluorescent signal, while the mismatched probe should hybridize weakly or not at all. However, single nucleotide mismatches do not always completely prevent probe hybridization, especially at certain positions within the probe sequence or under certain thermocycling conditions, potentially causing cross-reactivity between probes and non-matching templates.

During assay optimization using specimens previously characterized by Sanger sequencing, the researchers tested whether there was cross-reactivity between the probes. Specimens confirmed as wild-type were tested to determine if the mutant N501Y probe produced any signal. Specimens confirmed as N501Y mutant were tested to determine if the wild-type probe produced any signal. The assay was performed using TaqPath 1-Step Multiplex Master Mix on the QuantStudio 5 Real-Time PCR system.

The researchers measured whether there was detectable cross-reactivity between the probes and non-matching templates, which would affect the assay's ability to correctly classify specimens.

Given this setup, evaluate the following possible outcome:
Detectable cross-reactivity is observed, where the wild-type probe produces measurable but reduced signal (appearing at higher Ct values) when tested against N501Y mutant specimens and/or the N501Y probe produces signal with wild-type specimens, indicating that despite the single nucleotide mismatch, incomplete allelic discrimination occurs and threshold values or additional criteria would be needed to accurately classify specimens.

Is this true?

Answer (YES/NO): YES